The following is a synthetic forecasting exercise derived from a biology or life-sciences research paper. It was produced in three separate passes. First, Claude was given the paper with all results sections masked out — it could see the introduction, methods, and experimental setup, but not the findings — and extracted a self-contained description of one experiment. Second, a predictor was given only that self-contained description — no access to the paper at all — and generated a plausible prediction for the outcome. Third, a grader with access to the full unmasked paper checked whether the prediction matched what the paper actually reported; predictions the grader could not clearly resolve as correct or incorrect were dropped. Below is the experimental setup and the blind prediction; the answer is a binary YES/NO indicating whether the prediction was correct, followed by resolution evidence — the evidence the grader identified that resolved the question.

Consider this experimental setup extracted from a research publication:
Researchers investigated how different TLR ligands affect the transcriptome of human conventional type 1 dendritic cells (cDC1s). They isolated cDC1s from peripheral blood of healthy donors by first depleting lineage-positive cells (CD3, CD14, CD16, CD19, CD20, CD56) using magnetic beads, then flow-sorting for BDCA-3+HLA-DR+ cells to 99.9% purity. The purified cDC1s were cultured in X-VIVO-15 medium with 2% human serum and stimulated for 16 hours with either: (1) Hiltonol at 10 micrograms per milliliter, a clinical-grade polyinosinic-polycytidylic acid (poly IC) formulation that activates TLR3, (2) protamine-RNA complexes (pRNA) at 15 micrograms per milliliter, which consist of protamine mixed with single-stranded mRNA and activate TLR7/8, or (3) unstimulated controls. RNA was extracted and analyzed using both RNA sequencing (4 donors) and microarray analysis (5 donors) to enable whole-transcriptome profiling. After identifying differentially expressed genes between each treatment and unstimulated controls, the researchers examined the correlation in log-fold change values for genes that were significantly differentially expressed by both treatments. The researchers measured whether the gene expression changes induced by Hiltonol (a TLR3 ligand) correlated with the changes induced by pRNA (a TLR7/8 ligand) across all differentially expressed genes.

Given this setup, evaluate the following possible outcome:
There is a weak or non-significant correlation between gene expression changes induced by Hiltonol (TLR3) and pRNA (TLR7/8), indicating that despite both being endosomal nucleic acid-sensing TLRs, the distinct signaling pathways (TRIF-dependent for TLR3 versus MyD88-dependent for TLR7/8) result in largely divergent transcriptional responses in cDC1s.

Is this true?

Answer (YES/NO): NO